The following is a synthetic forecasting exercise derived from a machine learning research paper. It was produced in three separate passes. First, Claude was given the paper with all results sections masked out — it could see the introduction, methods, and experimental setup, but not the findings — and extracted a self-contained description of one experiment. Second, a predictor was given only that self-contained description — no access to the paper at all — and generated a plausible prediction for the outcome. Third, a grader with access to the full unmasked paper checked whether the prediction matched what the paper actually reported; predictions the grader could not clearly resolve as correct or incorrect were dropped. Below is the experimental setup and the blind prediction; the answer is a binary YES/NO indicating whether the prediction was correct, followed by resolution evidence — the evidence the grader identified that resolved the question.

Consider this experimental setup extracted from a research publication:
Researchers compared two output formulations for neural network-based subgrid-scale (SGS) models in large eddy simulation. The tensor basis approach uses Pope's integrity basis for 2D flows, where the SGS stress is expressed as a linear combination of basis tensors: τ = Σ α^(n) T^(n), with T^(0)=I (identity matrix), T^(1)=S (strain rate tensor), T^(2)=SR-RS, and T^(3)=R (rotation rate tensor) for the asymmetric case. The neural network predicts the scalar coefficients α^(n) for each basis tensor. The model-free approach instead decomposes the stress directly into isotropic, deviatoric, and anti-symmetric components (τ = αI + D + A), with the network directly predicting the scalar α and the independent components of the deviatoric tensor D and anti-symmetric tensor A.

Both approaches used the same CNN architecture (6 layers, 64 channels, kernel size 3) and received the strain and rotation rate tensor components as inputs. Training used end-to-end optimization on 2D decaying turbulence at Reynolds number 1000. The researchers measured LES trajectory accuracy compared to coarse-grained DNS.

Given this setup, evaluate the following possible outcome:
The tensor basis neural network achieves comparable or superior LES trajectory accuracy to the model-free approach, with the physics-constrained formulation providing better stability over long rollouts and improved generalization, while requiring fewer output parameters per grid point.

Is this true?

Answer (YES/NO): NO